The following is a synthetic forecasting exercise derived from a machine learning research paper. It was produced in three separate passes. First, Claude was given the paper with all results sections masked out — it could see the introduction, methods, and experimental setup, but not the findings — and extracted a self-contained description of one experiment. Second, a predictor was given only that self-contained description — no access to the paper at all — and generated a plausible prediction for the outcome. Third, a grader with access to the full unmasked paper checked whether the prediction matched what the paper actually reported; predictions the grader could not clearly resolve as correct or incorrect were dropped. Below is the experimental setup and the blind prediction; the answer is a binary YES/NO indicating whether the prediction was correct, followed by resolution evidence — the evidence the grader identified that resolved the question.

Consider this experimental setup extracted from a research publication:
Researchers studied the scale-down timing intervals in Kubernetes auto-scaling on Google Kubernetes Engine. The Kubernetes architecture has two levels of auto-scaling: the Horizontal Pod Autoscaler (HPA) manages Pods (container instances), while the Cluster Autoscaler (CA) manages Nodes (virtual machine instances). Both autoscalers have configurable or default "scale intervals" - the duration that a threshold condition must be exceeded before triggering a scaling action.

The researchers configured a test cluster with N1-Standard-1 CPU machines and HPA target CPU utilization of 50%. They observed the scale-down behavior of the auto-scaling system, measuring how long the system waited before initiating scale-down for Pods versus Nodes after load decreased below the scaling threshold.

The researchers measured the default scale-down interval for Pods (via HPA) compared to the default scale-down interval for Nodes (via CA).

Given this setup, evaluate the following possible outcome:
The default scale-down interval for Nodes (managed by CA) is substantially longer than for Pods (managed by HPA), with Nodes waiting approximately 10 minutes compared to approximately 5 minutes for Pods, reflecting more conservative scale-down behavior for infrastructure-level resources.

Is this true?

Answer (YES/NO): YES